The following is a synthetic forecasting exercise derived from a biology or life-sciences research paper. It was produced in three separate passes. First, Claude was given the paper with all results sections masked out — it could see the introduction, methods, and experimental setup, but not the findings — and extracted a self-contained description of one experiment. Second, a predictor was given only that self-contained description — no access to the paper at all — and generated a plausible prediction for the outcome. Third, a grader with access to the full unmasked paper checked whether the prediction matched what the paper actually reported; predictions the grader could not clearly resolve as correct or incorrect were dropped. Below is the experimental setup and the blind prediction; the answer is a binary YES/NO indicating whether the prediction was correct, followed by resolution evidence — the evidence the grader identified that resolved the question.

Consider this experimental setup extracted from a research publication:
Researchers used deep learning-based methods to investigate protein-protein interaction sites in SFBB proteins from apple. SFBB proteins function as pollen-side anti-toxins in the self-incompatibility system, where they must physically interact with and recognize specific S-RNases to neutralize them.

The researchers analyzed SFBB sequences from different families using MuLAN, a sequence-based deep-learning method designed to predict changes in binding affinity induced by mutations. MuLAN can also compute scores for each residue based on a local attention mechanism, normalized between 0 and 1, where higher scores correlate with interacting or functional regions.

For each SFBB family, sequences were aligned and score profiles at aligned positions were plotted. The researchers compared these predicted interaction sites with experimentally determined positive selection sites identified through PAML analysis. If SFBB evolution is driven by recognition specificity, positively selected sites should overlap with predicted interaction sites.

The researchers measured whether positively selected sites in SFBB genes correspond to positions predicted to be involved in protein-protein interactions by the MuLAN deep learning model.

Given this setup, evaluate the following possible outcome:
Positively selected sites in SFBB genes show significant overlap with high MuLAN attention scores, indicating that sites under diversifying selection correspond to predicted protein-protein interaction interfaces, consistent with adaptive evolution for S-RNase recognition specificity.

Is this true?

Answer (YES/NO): YES